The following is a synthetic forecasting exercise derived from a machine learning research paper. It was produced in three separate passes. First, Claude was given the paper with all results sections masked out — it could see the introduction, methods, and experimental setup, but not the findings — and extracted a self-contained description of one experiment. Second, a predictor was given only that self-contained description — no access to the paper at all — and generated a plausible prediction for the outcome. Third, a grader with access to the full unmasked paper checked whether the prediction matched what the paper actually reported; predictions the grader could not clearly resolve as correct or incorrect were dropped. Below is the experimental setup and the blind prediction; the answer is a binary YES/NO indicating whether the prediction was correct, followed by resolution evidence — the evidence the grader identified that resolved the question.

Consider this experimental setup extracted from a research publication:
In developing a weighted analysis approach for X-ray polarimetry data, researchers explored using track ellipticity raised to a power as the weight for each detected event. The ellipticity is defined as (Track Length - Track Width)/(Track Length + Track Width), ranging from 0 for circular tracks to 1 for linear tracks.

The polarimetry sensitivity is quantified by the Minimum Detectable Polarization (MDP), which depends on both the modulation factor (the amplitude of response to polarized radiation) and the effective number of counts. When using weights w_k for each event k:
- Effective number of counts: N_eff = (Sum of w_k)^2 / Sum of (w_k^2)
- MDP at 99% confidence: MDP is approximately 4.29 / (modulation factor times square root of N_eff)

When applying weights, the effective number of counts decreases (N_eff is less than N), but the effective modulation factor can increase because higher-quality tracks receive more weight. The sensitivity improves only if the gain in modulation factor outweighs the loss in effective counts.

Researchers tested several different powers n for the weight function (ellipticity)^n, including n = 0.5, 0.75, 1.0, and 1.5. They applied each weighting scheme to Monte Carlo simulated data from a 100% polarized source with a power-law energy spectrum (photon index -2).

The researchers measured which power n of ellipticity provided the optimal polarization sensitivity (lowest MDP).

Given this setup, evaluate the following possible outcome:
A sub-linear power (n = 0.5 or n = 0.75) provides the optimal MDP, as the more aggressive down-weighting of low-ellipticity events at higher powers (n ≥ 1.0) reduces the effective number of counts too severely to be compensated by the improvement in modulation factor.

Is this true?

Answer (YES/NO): YES